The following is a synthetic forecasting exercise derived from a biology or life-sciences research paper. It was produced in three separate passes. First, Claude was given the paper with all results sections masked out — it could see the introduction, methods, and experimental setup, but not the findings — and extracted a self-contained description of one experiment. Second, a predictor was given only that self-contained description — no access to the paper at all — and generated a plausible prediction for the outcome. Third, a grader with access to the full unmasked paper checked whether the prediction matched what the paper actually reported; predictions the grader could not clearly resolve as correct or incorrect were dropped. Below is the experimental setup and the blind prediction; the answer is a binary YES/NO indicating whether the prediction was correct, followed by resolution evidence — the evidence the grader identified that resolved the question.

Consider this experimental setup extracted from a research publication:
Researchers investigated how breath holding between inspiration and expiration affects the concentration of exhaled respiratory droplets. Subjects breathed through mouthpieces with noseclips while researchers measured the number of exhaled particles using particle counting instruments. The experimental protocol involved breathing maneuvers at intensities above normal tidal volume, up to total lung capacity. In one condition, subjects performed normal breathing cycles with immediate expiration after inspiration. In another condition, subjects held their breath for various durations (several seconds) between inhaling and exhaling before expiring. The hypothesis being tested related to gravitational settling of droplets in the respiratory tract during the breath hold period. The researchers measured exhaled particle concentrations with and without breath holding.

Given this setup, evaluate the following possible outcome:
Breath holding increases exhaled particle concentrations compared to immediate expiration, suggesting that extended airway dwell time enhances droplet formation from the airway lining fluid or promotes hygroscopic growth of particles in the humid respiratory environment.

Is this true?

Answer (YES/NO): NO